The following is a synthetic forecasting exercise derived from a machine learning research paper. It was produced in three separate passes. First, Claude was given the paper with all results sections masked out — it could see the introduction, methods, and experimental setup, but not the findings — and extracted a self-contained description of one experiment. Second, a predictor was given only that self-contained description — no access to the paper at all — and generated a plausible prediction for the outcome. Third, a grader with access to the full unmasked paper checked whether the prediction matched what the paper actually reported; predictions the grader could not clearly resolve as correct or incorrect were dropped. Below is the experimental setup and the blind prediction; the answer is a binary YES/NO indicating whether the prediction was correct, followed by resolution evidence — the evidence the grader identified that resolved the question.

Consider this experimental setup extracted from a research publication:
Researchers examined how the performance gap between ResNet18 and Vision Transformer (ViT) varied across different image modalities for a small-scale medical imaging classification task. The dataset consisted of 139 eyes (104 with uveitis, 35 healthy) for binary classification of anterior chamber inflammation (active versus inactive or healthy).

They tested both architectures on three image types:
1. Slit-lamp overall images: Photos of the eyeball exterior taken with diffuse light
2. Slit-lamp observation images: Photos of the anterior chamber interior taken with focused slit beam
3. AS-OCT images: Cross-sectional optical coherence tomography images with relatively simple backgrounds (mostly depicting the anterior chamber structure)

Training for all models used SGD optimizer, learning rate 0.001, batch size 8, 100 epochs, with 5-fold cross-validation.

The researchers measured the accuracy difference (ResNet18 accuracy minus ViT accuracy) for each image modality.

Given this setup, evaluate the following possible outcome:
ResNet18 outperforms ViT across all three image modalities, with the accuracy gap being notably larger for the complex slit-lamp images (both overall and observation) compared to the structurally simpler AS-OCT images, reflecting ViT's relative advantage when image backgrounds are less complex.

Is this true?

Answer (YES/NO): NO